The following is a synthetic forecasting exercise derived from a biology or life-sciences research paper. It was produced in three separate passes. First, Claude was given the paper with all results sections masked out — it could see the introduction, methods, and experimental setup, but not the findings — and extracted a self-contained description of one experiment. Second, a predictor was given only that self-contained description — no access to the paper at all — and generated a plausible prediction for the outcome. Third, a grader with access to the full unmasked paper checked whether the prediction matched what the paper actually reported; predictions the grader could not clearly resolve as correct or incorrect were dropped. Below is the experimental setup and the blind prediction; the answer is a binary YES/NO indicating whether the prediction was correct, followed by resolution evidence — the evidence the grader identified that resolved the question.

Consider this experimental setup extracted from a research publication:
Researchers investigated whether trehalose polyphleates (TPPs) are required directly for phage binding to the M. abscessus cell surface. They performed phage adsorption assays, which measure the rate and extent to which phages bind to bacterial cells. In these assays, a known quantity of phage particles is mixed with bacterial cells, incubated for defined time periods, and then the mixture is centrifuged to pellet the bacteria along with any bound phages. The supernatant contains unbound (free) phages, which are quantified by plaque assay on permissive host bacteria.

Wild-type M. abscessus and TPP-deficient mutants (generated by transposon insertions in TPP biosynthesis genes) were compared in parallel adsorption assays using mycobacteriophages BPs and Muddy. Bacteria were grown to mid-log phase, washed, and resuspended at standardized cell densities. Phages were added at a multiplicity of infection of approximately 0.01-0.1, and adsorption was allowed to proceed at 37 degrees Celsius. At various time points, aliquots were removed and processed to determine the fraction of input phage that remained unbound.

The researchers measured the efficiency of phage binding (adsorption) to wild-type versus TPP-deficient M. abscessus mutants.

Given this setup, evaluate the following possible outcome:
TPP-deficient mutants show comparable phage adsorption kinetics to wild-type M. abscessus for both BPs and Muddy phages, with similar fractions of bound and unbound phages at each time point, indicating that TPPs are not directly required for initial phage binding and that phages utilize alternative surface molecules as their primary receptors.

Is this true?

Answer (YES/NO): NO